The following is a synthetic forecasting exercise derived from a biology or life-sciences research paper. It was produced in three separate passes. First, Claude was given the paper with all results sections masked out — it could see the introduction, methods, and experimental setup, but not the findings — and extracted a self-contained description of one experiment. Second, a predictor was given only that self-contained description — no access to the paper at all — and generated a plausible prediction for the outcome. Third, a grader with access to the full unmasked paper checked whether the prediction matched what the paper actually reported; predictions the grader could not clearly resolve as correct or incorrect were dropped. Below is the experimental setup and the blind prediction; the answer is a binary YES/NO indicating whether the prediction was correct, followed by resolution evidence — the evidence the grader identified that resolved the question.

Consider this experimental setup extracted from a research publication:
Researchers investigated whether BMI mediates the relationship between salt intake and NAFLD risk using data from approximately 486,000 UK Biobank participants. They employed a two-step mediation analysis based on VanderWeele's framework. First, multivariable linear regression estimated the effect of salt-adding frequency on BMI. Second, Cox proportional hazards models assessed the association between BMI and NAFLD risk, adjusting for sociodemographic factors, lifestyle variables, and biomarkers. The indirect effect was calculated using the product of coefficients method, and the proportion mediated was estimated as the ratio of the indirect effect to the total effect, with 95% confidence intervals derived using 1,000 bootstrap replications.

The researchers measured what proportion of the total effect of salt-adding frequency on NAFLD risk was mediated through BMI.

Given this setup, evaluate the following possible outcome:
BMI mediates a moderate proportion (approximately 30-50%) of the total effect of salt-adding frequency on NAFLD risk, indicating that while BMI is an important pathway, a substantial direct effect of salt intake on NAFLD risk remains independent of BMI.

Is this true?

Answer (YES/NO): NO